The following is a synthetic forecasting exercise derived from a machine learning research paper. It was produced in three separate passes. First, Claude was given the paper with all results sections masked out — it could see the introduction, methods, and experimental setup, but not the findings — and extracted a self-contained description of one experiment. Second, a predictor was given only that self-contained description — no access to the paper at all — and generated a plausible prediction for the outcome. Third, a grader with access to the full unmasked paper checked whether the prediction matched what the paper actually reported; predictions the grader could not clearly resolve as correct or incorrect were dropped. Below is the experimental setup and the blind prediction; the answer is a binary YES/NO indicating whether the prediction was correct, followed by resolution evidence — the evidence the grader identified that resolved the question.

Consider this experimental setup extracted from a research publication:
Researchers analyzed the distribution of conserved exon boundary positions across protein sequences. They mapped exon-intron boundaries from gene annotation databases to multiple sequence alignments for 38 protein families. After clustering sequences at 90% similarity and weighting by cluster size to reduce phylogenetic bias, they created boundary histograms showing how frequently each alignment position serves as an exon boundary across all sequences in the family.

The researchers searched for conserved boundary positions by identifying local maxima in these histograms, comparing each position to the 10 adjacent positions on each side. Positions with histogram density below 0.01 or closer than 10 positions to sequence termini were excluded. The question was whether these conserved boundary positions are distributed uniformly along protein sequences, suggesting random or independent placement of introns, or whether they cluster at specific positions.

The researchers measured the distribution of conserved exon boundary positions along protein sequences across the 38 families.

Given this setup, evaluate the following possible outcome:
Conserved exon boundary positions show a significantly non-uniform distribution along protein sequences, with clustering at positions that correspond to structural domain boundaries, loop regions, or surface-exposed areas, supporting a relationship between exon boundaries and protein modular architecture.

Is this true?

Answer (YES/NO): YES